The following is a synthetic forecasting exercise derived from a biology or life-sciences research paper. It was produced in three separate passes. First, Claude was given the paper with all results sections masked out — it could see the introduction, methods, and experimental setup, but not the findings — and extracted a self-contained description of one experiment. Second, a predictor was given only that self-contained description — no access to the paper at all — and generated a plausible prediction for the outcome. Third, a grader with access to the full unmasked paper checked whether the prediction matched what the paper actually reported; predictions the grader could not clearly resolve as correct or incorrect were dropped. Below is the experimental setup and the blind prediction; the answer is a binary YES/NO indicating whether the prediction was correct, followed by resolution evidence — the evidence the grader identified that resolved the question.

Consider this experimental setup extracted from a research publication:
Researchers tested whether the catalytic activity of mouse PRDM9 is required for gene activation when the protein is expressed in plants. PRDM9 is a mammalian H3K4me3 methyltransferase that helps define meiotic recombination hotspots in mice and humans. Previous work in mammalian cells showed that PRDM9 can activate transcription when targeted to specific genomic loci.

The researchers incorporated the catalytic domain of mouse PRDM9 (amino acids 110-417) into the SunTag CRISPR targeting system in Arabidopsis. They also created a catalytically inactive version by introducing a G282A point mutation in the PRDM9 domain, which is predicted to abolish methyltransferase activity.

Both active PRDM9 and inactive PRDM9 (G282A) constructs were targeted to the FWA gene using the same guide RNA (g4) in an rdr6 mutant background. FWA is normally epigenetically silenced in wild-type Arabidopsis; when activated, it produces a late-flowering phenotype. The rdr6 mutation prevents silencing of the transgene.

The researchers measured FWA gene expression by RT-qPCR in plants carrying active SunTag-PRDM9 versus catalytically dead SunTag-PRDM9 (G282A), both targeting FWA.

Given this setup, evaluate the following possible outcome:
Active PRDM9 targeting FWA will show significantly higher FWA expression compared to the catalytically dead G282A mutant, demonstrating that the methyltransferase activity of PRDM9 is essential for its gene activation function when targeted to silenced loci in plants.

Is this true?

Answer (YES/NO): YES